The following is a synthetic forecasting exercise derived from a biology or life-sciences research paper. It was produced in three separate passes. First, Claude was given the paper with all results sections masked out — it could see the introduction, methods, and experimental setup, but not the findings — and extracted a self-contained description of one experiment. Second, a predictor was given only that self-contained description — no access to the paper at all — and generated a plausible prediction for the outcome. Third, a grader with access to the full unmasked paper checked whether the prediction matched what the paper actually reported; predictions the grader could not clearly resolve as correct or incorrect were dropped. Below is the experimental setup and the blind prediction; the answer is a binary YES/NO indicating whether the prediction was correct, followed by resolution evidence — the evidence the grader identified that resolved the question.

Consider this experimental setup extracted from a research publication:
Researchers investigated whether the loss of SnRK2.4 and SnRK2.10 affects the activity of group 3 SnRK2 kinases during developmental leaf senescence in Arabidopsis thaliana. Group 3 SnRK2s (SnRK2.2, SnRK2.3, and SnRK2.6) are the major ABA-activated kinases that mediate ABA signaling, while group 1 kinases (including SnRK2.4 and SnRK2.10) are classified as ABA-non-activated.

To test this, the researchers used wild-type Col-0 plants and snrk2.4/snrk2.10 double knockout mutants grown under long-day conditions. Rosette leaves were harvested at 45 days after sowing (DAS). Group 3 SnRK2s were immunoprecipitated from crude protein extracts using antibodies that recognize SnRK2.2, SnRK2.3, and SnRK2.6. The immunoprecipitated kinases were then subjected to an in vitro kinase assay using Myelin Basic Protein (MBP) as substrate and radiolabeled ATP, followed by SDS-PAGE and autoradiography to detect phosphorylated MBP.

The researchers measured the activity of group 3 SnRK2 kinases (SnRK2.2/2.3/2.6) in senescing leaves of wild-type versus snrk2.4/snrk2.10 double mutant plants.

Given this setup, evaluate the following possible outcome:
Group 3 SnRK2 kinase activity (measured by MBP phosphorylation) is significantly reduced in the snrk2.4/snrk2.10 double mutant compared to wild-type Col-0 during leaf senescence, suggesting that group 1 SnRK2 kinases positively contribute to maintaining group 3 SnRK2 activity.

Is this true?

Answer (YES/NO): NO